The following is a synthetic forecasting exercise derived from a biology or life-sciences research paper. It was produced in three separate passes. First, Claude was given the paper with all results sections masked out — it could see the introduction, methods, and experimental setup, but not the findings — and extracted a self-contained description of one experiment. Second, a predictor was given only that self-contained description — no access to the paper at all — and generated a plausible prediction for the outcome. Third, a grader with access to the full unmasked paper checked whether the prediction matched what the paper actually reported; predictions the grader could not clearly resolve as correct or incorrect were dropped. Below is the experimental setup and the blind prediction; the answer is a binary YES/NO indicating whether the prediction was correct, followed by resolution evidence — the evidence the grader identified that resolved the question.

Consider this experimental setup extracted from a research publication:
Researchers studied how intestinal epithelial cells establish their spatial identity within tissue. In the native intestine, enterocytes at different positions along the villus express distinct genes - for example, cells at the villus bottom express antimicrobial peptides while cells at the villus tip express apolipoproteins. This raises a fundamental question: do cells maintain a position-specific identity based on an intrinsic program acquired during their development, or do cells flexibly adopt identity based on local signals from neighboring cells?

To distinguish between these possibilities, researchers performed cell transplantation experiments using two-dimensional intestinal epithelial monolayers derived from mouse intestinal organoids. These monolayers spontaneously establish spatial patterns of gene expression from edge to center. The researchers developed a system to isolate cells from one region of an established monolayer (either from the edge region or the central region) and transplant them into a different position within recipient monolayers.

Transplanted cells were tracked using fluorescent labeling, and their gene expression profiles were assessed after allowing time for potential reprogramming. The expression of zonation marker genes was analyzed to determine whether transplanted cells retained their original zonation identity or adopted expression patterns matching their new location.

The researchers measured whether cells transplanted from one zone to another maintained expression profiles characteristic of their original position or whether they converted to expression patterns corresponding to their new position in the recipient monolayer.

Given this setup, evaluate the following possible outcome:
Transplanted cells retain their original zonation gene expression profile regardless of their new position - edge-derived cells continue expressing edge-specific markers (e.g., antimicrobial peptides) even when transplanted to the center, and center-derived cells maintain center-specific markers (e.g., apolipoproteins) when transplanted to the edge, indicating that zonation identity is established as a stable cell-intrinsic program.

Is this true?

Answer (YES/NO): NO